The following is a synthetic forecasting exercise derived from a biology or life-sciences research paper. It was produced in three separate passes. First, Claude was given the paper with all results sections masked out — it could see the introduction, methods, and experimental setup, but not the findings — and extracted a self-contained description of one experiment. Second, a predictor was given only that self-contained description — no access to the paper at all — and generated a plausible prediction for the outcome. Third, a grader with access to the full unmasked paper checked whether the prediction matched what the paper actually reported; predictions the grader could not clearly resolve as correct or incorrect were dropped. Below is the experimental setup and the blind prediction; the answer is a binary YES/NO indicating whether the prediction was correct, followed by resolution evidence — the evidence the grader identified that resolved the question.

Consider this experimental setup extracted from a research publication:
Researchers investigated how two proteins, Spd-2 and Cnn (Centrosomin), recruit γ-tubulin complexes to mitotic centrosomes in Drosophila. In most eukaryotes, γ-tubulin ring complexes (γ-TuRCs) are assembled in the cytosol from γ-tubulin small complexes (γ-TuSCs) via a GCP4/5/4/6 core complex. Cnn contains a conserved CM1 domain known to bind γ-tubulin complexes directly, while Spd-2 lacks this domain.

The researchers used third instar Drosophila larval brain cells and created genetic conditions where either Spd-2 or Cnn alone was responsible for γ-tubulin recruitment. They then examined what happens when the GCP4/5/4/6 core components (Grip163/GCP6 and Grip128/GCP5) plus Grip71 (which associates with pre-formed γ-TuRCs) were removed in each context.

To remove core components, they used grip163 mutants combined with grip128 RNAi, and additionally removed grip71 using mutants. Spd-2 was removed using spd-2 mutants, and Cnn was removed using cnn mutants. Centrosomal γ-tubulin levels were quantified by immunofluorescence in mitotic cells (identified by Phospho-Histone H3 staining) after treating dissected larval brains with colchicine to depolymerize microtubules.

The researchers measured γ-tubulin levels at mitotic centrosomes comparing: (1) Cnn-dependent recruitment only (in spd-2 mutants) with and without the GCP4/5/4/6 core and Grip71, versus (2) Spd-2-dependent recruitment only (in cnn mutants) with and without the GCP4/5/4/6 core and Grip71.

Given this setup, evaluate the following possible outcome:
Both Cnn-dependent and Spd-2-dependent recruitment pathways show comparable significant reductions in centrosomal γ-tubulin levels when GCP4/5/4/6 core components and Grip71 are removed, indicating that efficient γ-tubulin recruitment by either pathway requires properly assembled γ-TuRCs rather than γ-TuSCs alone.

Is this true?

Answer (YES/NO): NO